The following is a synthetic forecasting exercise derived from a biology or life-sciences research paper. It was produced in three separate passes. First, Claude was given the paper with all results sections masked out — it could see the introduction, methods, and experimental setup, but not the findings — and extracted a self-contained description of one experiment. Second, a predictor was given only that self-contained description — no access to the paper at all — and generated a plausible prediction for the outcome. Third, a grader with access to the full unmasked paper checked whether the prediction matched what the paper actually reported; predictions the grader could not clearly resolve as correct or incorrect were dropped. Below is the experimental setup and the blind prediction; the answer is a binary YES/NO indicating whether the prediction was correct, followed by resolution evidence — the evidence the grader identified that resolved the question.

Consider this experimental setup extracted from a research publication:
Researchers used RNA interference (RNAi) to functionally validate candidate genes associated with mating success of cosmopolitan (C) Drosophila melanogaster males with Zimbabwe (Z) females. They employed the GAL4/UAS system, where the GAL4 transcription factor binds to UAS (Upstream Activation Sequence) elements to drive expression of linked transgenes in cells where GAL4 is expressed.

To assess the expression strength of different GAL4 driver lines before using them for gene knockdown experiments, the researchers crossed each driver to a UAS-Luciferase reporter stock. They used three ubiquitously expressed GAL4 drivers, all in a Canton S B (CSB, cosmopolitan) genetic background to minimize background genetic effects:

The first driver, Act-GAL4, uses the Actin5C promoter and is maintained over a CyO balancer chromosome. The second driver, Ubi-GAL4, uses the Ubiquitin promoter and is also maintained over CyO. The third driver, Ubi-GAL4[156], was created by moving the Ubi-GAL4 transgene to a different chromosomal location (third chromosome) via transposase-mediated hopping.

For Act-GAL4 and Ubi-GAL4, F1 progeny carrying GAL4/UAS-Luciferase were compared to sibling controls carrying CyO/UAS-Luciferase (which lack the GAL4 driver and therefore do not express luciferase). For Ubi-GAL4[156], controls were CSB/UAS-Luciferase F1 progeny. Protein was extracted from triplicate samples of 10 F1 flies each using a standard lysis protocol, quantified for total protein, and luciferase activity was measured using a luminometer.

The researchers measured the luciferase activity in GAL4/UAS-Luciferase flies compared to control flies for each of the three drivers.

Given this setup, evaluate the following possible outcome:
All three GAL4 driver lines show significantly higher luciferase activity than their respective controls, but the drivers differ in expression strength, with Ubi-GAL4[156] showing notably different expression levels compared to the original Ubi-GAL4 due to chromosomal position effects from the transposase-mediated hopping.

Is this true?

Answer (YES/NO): YES